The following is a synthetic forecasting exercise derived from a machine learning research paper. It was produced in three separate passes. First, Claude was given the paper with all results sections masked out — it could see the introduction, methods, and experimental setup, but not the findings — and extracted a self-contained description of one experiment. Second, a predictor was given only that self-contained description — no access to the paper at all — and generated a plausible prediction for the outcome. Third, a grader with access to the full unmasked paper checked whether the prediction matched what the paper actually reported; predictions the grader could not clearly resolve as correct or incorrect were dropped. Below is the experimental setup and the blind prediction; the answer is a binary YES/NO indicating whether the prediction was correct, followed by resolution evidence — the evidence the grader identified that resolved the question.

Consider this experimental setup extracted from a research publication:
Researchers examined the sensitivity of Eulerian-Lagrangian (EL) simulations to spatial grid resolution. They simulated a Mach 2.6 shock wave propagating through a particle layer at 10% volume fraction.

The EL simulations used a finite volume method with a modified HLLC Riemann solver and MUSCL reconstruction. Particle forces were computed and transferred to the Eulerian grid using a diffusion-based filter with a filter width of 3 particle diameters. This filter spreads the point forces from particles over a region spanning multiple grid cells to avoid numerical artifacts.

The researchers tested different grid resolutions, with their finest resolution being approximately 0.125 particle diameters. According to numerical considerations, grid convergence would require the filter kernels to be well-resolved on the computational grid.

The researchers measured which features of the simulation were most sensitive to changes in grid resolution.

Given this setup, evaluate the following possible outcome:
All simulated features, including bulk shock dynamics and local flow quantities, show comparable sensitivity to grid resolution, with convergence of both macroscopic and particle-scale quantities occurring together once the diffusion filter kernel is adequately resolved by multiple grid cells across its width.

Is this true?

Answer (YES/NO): NO